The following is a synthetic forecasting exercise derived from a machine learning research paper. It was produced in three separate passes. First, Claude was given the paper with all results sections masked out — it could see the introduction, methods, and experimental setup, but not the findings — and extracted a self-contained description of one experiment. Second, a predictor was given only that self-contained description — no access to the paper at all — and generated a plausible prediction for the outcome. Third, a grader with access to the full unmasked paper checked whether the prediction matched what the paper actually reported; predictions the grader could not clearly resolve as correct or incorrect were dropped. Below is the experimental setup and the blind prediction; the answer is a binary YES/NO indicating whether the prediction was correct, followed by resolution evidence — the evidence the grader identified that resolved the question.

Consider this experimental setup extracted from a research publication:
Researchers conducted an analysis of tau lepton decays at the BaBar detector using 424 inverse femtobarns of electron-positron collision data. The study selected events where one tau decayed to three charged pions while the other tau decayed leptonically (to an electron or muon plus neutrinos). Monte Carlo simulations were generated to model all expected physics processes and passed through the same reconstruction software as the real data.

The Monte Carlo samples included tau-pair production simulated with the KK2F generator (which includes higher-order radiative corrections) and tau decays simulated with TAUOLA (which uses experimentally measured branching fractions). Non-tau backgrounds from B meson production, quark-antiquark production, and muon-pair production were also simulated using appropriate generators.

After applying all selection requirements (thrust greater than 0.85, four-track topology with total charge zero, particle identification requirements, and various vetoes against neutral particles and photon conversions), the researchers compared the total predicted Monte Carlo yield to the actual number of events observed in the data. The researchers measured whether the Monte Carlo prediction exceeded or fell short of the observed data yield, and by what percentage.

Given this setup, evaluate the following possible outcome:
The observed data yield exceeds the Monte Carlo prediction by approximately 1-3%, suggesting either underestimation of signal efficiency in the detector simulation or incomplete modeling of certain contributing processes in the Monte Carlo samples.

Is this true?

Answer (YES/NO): NO